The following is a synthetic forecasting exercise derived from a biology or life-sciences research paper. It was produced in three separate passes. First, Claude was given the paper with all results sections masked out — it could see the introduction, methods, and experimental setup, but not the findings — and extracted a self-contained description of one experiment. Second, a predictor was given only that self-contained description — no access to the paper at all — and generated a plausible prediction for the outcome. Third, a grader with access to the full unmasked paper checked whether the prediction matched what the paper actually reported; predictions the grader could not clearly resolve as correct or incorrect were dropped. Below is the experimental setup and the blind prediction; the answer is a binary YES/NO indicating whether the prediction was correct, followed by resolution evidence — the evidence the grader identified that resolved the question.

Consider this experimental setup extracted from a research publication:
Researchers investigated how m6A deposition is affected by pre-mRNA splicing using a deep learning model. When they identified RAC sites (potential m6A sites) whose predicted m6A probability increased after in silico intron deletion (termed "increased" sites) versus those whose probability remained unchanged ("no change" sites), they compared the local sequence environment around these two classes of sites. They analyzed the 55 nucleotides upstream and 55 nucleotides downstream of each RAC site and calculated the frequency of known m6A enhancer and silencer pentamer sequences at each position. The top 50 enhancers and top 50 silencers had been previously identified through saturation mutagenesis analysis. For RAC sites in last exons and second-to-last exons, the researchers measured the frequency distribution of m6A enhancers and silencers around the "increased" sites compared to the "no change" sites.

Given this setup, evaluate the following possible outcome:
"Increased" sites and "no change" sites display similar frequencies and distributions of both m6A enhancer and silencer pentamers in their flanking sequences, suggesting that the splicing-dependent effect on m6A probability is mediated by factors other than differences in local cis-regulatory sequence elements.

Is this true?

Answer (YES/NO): NO